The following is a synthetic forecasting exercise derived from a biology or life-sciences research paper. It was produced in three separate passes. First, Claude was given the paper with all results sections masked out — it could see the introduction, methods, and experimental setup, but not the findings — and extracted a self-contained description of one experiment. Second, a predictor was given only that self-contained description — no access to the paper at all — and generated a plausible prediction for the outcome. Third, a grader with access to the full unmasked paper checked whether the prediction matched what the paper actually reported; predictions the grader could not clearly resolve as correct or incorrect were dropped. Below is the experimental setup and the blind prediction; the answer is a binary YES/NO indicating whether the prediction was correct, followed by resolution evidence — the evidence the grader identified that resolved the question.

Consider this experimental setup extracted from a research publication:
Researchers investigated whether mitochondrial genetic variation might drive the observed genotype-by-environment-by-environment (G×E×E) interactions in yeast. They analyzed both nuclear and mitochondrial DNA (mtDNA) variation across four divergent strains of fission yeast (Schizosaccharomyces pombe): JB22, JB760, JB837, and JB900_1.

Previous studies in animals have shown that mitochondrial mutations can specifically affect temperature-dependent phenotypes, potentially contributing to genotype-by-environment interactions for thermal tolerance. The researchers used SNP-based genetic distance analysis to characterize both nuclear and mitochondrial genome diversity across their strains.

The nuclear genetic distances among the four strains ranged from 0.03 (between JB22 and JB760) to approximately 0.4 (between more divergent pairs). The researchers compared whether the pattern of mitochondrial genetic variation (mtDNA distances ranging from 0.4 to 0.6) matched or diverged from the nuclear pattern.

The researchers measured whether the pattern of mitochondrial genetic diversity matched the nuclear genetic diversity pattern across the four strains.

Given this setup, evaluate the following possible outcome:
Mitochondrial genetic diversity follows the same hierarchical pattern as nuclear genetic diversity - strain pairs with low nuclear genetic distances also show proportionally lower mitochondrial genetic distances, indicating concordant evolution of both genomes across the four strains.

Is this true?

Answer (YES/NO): YES